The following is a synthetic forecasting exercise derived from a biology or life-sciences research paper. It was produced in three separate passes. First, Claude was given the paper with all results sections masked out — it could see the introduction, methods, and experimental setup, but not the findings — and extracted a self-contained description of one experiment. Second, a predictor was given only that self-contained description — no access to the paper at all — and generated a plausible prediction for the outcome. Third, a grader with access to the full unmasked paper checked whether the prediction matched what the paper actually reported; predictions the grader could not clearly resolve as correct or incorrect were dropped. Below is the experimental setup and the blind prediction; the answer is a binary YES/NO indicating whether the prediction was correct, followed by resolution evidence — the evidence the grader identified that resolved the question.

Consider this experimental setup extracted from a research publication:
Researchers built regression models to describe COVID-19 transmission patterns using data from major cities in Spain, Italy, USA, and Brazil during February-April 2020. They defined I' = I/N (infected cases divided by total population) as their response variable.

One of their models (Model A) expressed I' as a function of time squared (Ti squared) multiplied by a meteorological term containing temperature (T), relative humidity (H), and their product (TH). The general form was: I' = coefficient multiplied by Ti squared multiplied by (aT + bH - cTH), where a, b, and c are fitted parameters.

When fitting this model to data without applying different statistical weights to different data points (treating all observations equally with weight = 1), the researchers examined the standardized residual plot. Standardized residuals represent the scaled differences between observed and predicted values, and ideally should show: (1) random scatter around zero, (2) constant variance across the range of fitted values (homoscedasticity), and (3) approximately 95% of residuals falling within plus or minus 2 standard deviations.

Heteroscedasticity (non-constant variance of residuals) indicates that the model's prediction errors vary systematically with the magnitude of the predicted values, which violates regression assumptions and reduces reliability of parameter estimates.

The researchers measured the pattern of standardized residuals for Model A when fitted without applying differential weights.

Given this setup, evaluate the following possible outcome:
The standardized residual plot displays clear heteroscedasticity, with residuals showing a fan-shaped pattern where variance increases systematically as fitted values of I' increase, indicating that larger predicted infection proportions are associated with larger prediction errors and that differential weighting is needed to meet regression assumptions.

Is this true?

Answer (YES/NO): YES